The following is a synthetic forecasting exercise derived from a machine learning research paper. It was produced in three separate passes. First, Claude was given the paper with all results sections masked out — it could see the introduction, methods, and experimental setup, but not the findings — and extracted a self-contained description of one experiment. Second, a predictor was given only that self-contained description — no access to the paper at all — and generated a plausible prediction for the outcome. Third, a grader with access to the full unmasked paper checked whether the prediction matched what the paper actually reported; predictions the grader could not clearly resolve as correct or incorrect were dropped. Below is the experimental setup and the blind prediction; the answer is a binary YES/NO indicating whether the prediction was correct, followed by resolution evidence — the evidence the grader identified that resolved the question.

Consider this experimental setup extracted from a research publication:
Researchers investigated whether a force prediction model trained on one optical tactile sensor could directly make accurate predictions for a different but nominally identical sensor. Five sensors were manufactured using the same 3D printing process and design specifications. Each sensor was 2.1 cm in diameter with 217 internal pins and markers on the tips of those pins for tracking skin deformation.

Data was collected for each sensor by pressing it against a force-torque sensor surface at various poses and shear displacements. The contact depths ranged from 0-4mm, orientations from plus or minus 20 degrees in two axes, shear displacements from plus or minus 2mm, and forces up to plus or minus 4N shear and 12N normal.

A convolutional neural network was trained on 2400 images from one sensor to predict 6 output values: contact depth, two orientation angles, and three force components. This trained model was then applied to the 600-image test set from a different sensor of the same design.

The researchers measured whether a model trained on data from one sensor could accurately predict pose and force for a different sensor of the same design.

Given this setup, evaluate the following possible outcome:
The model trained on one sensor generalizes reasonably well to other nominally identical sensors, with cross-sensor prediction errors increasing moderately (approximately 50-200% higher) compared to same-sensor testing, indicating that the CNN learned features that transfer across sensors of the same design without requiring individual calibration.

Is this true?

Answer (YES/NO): NO